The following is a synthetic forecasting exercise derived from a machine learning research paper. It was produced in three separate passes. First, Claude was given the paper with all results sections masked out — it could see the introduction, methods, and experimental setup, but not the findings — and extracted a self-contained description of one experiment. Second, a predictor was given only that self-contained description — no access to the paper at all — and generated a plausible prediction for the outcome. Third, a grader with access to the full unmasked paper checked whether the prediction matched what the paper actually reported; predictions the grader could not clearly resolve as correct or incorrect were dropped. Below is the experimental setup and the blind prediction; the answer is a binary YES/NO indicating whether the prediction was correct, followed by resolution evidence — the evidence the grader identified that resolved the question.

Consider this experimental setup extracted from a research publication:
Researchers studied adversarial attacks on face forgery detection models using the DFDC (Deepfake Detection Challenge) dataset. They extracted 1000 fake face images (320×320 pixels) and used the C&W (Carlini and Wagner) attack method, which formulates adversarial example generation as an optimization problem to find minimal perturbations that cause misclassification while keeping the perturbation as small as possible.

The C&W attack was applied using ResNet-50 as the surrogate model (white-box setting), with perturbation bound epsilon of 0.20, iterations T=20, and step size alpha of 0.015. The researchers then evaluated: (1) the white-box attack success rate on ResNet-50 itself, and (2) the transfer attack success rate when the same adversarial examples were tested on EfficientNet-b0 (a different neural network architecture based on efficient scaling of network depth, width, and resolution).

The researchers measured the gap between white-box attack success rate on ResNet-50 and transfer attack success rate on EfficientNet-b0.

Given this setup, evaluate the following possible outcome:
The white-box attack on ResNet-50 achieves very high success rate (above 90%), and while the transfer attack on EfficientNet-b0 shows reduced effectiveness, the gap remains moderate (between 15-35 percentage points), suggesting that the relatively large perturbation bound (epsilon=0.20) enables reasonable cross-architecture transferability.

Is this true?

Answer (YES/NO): NO